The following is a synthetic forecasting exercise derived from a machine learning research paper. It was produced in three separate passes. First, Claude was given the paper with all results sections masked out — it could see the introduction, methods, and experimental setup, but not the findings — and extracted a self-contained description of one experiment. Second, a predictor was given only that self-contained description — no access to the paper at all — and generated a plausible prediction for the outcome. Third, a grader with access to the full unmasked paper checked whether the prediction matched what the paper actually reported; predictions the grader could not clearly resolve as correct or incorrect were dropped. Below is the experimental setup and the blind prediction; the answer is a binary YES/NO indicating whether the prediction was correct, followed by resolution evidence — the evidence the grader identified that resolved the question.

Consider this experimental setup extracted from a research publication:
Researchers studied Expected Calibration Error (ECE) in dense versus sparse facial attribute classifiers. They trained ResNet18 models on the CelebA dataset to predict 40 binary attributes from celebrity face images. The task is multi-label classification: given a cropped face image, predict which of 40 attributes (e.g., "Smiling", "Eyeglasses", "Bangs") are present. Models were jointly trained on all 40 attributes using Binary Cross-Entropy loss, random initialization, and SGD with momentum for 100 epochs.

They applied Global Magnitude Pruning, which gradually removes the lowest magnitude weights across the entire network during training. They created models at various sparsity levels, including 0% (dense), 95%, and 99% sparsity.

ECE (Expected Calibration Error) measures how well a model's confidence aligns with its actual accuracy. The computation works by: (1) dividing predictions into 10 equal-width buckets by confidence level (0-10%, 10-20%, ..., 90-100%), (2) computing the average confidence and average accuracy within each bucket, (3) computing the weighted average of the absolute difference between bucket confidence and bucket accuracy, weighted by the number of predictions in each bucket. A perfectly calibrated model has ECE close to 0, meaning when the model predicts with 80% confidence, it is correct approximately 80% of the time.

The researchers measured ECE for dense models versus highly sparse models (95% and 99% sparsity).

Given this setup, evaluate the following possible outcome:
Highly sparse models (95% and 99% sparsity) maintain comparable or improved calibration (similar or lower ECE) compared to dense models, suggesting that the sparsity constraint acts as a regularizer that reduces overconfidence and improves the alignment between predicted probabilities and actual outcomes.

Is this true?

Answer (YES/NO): YES